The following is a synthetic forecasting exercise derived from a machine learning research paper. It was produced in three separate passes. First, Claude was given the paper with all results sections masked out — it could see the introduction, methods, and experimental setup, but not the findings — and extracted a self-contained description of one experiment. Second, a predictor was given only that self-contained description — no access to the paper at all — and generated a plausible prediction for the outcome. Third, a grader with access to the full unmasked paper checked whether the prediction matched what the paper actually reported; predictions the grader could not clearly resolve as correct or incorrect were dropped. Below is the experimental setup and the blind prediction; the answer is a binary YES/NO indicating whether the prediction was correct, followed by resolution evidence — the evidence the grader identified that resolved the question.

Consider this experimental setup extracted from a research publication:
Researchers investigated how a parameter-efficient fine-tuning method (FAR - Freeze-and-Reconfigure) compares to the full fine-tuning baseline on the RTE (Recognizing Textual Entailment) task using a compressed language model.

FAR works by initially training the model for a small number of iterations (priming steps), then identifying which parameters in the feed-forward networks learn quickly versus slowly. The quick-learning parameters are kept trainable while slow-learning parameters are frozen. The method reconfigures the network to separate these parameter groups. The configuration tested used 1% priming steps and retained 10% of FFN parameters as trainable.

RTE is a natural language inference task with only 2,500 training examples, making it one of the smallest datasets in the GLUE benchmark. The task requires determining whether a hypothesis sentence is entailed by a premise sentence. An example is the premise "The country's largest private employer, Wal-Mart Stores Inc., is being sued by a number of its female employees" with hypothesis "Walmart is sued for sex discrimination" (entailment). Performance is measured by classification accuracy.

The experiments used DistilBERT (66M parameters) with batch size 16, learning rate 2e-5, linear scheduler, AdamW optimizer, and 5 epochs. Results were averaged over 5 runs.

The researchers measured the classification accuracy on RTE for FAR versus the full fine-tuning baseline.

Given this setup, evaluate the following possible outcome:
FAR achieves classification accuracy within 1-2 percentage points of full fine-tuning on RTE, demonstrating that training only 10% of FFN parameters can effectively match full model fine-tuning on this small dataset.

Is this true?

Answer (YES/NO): NO